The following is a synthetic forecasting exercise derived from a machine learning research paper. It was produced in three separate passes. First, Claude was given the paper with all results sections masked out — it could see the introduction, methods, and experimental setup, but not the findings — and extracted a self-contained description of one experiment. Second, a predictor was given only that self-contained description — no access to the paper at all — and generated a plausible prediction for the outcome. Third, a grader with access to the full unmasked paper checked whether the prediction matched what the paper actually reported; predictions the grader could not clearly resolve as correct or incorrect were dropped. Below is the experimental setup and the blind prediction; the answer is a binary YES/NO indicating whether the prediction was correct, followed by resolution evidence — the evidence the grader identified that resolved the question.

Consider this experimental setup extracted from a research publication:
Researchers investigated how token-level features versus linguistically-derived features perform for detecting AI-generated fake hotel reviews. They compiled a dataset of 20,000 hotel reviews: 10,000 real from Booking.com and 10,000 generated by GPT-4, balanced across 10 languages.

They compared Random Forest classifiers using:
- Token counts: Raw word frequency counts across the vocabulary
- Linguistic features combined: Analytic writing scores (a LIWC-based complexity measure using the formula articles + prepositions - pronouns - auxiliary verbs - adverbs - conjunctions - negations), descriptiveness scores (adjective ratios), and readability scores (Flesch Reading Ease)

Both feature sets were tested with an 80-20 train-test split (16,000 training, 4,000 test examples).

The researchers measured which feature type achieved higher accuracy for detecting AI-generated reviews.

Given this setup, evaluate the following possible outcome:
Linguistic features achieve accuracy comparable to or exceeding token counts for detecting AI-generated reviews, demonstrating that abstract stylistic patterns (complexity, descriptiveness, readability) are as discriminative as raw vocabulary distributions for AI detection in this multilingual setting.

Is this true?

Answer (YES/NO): NO